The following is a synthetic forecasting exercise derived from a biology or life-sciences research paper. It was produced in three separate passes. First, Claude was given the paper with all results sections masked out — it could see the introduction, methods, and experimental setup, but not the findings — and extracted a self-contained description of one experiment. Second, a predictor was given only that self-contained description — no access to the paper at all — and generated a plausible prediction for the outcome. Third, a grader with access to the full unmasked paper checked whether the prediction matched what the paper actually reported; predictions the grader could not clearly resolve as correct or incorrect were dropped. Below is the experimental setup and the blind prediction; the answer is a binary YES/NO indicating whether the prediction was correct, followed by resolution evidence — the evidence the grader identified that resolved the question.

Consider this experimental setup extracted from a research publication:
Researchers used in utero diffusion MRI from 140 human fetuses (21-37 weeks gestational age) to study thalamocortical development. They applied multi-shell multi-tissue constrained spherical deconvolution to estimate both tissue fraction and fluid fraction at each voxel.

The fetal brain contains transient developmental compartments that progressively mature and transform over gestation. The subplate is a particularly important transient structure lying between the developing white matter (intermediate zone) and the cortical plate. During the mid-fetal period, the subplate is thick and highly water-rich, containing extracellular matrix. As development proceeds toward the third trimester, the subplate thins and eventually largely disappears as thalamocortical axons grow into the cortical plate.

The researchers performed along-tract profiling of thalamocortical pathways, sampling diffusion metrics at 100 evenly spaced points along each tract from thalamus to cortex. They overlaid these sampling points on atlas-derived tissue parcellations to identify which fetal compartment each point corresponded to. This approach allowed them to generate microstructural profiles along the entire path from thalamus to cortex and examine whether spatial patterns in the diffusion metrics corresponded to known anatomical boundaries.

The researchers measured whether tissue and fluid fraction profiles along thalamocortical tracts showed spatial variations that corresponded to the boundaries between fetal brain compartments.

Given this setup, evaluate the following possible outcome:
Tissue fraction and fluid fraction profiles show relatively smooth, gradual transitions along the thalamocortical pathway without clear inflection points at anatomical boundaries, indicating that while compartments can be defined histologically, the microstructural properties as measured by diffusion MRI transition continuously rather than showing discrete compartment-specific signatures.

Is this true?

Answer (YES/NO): NO